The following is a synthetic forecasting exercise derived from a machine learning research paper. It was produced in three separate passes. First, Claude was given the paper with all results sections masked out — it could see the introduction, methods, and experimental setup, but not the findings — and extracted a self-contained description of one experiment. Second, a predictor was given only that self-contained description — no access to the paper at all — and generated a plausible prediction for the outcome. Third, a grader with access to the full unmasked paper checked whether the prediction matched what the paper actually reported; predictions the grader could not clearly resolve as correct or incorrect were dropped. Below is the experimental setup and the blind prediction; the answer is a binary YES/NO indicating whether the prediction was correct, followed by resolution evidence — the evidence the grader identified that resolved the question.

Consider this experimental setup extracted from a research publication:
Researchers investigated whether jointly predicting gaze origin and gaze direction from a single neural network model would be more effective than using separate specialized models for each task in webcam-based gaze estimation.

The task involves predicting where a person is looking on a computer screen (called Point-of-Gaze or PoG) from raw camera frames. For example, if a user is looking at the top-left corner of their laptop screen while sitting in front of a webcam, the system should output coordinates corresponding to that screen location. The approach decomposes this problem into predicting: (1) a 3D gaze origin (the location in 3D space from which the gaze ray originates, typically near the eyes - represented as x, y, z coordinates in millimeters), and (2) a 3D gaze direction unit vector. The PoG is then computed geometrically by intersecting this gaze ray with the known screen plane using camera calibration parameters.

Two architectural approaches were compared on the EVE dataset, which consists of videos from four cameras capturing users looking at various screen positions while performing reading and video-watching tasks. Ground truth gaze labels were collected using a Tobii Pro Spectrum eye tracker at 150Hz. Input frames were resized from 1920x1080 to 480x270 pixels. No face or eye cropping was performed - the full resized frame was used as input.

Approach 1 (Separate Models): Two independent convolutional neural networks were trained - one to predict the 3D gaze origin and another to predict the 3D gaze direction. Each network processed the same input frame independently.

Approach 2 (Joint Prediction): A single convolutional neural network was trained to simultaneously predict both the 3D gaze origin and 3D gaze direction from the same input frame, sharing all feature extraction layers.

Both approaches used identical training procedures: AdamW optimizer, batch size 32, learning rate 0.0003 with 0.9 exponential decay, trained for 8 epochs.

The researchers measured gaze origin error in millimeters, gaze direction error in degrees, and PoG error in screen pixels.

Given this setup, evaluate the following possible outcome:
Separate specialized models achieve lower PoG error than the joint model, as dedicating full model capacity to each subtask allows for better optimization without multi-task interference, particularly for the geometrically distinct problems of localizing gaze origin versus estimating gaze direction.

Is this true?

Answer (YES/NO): YES